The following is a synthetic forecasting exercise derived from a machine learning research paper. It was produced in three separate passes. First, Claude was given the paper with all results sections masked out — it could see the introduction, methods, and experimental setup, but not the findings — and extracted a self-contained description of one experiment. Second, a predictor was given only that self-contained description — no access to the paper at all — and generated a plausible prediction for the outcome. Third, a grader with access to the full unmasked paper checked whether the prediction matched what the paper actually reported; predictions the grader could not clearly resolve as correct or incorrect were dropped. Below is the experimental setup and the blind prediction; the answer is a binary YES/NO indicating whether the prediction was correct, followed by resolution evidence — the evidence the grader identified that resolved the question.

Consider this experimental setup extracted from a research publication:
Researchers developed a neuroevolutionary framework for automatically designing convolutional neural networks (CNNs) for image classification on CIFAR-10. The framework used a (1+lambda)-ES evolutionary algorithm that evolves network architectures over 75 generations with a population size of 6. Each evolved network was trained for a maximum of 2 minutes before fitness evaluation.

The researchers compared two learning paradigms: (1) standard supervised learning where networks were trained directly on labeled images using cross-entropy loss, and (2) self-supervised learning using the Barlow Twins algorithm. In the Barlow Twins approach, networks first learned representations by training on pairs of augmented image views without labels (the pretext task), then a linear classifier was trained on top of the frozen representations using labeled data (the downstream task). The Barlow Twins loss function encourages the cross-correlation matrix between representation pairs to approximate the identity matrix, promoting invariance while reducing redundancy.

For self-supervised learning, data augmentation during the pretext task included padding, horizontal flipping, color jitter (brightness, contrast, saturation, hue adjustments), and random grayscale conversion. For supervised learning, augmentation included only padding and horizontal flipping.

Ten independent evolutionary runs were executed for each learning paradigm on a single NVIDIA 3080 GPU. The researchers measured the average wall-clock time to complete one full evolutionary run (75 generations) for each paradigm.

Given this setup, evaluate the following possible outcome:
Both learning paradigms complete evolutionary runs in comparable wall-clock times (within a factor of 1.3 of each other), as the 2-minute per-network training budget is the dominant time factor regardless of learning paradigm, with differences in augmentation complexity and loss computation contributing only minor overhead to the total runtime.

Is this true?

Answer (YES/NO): NO